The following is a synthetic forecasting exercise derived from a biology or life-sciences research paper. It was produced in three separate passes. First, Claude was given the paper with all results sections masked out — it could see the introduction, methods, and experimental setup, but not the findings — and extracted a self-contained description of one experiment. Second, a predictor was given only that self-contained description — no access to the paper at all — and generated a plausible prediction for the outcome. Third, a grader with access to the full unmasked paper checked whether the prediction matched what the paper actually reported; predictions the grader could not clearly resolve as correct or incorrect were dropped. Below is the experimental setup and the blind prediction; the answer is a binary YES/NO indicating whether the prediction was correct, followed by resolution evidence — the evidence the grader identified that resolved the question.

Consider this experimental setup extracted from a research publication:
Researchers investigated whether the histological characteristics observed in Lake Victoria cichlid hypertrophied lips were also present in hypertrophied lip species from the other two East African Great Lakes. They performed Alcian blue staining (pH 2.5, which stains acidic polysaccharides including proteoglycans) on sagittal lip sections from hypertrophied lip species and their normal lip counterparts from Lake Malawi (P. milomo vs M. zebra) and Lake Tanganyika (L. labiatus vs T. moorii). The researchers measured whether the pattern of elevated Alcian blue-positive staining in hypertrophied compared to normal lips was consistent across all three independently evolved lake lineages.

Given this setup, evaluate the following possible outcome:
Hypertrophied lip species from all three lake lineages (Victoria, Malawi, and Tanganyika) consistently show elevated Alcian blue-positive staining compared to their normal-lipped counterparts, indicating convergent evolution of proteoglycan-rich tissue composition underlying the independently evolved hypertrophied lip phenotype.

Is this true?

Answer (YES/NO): YES